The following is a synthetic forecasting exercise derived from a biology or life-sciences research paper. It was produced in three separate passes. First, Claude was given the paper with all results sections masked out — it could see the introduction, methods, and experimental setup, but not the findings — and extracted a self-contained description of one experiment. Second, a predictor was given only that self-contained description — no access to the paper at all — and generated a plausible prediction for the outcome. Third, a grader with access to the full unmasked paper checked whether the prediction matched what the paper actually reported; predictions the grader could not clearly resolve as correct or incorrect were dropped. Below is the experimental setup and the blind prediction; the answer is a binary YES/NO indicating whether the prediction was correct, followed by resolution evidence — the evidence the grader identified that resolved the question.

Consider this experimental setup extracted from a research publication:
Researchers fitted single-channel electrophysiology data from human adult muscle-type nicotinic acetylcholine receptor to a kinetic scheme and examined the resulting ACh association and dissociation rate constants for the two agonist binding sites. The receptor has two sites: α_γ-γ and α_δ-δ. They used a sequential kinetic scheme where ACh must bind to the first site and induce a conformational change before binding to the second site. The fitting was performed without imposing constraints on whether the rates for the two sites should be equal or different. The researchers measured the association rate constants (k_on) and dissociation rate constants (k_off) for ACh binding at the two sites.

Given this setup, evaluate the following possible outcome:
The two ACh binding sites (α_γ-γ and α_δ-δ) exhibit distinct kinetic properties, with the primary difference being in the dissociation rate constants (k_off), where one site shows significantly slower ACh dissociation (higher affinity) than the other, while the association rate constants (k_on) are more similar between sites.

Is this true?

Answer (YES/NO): NO